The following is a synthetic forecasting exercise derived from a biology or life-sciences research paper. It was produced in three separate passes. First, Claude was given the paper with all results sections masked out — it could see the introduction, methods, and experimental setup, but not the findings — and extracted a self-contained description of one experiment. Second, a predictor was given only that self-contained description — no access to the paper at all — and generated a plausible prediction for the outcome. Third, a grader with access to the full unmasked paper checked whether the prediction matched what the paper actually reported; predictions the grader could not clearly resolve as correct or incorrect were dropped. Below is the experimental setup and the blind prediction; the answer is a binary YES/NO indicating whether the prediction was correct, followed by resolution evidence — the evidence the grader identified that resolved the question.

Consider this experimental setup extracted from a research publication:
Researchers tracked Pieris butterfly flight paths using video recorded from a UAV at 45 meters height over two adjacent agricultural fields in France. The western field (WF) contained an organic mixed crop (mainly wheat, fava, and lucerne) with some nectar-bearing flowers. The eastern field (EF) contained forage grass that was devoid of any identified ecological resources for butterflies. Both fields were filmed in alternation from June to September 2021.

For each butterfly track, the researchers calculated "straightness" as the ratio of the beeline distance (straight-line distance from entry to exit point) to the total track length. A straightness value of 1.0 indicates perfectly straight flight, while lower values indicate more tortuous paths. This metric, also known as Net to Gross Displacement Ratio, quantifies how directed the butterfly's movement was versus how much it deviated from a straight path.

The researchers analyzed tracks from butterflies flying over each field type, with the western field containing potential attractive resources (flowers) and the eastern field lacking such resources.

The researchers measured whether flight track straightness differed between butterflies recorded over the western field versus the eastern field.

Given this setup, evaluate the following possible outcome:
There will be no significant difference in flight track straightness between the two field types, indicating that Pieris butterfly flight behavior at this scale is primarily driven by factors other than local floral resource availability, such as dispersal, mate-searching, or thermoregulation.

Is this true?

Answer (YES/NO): NO